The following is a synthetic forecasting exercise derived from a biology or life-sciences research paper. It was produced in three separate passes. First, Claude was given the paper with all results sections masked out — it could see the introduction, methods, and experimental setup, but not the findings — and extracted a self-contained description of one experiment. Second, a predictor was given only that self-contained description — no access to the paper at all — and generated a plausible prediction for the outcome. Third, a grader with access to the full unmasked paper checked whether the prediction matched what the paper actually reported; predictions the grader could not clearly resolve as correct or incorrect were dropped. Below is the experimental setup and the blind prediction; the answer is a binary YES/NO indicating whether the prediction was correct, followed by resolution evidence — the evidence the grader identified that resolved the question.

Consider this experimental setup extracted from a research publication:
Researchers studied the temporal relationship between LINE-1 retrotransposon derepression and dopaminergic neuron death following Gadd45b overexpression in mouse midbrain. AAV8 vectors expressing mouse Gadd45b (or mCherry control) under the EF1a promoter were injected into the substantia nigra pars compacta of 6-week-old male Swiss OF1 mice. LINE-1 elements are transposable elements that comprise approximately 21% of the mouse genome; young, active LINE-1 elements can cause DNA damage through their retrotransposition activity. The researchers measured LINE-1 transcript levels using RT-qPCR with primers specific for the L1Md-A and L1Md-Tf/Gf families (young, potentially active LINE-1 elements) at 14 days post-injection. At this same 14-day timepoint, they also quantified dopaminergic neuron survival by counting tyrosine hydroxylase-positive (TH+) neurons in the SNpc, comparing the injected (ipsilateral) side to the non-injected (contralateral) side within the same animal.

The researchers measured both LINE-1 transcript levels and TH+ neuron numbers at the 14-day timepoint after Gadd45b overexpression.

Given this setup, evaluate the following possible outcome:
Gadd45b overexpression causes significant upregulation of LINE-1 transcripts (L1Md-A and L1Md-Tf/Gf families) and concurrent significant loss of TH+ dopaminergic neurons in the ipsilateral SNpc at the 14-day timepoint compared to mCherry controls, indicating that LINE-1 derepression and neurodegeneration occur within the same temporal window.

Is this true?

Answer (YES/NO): NO